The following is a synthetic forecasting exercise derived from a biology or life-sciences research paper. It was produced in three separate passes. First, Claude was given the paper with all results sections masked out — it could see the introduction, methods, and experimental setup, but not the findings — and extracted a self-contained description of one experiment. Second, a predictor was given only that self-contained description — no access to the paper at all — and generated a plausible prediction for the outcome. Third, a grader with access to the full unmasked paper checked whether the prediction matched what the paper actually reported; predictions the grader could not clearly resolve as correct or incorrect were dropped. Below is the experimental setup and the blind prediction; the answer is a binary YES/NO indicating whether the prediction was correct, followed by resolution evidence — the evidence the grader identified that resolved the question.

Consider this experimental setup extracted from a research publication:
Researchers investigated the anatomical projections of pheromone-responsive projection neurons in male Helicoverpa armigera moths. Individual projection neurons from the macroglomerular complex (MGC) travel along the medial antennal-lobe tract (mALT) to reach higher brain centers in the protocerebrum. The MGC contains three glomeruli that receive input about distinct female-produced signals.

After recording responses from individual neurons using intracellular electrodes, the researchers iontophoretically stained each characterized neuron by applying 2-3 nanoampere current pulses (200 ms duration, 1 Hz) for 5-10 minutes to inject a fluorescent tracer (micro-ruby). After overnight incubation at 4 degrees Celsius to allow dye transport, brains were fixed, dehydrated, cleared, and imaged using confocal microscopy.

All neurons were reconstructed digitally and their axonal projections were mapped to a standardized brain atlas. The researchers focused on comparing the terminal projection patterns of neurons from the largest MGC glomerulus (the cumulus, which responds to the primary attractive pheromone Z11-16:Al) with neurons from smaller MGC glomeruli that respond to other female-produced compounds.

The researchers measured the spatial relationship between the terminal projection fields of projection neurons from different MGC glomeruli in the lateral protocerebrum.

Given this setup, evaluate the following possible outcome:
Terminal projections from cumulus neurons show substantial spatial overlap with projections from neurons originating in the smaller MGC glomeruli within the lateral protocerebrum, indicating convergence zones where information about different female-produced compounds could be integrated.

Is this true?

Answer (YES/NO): YES